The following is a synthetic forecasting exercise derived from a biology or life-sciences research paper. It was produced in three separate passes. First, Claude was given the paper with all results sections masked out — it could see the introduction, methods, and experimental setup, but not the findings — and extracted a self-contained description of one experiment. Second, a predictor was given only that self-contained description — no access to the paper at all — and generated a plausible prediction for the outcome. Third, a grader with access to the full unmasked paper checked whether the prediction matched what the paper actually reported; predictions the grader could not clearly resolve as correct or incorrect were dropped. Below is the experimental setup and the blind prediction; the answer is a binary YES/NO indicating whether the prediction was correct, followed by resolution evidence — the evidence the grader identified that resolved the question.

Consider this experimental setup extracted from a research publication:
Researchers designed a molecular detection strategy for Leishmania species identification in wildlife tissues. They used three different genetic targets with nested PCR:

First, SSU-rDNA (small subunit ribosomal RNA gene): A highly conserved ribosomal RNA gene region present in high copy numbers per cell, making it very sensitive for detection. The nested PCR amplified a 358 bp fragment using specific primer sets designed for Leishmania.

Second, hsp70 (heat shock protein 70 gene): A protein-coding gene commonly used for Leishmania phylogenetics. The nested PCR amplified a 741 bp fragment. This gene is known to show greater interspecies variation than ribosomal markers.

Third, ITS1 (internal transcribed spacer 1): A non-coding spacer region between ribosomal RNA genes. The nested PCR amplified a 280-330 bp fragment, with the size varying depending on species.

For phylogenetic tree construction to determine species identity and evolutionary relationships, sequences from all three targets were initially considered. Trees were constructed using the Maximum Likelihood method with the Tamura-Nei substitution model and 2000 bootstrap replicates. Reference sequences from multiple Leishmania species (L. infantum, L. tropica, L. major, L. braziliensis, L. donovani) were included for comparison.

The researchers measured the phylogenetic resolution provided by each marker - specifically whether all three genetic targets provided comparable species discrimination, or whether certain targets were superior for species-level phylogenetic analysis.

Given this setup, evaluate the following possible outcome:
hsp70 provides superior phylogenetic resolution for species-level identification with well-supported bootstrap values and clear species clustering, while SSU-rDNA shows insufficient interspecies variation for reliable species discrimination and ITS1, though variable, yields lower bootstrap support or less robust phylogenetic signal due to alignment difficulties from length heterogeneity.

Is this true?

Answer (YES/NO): NO